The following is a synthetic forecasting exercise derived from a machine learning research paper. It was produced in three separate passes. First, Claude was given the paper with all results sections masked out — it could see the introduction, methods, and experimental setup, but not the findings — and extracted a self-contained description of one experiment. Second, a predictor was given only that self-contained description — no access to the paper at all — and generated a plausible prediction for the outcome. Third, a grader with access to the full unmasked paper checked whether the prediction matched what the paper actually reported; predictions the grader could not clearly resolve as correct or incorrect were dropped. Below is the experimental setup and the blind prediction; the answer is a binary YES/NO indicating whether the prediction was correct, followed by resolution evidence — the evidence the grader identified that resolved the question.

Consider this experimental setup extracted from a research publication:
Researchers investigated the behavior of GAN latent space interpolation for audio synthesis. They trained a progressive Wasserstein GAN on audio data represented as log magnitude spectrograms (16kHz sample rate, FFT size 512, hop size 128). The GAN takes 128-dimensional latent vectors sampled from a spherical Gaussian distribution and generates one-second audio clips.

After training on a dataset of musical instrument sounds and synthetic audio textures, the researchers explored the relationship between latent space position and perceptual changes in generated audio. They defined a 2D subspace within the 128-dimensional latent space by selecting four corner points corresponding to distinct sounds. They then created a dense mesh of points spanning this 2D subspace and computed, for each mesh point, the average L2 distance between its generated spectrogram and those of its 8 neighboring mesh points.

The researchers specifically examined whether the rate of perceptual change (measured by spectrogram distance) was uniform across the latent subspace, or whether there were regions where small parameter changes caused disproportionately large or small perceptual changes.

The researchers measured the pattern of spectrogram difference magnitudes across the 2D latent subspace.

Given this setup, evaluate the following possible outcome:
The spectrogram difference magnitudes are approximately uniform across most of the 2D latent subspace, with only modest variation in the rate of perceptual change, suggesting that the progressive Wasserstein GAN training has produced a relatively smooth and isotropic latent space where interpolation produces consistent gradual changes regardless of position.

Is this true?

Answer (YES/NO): NO